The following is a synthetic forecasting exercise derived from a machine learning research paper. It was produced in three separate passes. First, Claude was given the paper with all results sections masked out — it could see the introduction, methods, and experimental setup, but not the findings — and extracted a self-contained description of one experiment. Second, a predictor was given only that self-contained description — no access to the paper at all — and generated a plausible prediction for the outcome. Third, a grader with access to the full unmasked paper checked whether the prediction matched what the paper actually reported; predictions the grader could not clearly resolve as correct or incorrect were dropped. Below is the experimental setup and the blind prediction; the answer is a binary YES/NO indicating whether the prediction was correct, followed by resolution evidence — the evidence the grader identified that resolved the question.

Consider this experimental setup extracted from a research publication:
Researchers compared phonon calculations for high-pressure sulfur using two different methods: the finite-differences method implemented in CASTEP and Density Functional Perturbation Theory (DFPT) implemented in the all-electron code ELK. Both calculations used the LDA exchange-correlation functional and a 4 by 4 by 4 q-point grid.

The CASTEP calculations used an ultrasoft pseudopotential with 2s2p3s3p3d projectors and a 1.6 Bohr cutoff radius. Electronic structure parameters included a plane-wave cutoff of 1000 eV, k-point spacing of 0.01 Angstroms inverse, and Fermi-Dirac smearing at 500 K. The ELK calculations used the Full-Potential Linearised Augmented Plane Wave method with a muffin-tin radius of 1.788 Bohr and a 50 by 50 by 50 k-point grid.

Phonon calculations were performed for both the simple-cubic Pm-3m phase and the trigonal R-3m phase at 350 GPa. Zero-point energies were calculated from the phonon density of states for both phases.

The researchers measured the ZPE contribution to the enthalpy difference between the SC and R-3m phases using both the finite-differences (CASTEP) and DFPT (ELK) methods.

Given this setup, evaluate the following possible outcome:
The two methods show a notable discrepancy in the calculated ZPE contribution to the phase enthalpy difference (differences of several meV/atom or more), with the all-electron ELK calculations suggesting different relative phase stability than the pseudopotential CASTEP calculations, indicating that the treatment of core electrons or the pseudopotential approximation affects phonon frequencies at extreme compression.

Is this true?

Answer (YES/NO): NO